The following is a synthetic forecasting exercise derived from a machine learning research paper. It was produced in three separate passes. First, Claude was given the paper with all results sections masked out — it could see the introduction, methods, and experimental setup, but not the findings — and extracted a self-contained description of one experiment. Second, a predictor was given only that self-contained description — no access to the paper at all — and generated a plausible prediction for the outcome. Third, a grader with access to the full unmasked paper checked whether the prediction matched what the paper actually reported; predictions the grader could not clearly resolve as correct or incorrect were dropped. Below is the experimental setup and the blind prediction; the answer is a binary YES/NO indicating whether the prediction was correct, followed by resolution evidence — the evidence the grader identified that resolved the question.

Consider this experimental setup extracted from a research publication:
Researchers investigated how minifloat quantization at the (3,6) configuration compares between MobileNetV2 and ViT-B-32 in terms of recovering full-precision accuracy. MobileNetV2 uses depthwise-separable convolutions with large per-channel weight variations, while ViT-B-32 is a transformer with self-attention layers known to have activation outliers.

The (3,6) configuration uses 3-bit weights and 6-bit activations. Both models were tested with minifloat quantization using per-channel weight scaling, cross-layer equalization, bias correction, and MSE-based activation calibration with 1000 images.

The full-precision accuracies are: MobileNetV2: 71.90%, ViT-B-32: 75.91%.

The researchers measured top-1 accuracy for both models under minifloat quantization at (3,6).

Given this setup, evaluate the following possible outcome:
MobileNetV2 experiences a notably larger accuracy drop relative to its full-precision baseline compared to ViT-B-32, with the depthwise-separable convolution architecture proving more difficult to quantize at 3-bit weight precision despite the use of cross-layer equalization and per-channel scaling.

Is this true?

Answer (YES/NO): YES